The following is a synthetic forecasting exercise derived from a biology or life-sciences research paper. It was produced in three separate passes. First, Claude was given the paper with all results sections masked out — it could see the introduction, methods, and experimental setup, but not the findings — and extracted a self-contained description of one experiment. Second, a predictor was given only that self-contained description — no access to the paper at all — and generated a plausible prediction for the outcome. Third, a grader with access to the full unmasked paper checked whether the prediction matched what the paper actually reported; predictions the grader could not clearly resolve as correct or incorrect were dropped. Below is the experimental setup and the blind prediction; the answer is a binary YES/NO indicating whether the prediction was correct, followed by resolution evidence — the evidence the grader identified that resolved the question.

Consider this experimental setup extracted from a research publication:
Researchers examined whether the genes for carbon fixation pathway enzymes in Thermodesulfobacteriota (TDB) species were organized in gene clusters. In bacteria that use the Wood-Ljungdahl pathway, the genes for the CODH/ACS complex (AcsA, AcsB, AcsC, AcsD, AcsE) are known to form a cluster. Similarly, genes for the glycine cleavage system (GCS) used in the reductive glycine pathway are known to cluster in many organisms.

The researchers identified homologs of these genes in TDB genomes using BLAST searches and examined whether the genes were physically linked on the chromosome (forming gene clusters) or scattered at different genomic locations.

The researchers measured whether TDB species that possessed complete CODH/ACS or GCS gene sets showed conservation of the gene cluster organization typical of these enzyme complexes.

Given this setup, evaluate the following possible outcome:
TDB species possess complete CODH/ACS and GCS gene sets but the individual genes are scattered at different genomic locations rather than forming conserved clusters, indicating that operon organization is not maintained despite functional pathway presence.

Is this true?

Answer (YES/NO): NO